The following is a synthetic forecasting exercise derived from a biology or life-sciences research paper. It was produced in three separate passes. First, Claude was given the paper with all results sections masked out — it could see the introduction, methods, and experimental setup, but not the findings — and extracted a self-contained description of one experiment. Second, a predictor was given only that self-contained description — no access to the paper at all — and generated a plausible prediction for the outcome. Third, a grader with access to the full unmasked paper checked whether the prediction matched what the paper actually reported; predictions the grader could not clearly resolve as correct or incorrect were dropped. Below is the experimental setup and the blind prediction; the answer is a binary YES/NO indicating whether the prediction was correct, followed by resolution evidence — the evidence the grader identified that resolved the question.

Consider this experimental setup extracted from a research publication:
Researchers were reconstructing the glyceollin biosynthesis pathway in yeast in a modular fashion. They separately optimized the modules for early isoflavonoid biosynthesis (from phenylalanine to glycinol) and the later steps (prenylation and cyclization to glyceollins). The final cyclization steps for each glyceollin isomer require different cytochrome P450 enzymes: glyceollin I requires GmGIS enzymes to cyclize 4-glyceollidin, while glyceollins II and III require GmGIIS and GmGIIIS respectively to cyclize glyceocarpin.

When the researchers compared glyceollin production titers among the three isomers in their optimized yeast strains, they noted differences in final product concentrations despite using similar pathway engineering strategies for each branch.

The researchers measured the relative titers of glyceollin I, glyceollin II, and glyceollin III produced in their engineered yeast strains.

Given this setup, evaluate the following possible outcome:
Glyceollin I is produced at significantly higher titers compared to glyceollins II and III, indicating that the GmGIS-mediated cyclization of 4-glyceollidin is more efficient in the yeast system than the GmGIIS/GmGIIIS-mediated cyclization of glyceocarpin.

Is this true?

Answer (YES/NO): NO